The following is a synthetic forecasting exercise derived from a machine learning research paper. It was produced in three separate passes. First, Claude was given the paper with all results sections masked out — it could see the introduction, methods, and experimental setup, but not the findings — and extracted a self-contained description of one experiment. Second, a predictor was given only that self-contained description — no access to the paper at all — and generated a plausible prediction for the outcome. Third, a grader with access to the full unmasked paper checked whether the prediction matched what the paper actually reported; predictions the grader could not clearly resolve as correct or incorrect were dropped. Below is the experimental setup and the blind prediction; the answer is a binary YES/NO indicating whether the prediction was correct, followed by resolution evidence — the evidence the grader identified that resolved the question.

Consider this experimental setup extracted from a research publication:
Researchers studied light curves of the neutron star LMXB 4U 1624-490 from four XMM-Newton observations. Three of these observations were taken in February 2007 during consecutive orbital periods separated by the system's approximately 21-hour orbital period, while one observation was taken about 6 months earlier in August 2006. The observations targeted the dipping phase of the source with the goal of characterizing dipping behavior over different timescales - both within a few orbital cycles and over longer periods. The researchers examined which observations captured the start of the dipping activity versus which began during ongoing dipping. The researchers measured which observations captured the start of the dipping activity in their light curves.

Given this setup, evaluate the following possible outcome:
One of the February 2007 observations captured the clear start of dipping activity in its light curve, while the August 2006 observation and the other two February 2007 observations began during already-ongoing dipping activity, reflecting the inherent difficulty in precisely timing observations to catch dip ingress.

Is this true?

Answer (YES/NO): NO